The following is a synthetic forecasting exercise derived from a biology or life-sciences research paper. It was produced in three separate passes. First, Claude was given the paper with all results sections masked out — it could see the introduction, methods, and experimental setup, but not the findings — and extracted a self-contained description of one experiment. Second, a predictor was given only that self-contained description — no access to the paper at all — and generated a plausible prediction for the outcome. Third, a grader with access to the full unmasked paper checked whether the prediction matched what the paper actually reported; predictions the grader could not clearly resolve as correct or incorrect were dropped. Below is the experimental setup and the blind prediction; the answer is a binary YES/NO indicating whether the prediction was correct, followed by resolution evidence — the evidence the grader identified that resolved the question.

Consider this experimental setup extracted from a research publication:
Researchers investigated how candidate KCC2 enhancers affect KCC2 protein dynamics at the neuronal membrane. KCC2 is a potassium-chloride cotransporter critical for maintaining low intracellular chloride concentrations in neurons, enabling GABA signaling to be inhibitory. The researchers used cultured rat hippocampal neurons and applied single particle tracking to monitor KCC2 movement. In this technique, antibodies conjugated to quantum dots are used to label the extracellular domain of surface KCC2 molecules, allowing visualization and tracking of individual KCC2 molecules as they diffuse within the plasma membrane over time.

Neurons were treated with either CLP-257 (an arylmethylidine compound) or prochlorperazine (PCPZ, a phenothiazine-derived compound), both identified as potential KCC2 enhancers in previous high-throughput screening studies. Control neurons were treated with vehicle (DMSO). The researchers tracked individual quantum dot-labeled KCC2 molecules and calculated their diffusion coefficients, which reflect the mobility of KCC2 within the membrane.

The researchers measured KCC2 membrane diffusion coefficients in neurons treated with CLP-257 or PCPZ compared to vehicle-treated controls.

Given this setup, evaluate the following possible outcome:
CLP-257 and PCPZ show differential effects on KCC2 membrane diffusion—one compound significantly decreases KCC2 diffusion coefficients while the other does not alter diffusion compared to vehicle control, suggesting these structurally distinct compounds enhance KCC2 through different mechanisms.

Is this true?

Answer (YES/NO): NO